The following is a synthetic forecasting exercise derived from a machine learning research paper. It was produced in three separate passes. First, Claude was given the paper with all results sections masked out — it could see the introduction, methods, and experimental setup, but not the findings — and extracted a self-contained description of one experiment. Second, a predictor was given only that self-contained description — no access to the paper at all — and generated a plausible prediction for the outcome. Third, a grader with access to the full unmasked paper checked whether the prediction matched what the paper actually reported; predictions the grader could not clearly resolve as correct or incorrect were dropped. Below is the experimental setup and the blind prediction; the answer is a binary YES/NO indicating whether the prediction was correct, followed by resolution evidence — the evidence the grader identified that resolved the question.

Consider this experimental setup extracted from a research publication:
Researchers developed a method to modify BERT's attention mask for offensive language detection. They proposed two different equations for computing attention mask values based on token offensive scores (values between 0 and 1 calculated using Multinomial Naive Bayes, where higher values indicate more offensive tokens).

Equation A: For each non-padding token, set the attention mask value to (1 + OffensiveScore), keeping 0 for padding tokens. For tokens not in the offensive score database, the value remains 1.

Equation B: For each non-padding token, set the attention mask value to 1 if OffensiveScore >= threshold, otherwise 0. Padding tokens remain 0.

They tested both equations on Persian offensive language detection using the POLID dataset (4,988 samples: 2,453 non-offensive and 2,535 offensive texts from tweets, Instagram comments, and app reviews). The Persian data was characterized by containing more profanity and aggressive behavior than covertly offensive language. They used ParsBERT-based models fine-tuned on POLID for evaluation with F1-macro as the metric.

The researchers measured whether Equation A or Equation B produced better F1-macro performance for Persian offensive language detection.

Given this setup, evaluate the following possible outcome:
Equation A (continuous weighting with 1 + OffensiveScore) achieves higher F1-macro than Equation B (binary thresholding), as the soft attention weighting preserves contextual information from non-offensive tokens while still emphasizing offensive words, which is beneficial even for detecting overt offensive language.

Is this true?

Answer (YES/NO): NO